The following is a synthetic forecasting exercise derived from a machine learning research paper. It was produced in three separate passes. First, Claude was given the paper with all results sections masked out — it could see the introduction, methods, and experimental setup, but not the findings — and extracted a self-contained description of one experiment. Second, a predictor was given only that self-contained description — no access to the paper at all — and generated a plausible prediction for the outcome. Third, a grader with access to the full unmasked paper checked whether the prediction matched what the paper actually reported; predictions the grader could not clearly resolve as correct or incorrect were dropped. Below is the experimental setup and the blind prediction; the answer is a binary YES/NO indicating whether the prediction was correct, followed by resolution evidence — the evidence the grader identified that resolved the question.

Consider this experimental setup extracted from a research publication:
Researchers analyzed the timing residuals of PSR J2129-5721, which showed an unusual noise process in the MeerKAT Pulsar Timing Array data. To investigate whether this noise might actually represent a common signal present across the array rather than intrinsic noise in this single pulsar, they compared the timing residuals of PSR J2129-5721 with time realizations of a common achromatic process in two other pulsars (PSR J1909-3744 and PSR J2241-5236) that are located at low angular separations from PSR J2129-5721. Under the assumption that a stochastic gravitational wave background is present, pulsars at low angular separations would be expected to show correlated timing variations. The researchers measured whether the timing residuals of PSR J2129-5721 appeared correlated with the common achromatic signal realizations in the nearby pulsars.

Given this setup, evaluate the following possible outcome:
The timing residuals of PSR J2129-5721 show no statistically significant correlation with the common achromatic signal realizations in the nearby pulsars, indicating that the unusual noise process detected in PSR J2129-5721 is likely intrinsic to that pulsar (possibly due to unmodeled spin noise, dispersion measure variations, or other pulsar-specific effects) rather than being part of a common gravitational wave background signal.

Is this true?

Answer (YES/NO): NO